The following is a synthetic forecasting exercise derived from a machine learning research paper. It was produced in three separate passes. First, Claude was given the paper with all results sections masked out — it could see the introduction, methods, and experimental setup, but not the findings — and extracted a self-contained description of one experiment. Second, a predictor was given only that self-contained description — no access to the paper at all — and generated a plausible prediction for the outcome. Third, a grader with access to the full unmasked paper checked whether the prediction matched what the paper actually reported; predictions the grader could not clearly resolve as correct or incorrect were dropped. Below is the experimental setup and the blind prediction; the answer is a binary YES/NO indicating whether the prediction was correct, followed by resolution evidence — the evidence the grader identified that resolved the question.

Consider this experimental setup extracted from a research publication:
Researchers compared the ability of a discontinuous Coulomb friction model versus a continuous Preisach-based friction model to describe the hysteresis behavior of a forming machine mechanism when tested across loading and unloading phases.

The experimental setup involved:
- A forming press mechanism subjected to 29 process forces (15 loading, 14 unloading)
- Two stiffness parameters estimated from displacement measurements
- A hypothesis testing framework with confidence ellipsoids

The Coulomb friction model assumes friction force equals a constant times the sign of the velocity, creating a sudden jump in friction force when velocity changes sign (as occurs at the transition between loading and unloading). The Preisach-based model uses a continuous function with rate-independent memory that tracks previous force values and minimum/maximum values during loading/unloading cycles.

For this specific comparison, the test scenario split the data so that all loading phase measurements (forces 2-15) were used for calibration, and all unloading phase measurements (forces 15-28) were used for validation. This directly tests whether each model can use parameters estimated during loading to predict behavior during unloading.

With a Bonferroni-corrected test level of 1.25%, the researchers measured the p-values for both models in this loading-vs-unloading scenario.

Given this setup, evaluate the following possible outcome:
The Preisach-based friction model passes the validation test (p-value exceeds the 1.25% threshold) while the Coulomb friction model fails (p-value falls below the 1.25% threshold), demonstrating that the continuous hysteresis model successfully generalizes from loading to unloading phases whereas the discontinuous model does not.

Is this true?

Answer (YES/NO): YES